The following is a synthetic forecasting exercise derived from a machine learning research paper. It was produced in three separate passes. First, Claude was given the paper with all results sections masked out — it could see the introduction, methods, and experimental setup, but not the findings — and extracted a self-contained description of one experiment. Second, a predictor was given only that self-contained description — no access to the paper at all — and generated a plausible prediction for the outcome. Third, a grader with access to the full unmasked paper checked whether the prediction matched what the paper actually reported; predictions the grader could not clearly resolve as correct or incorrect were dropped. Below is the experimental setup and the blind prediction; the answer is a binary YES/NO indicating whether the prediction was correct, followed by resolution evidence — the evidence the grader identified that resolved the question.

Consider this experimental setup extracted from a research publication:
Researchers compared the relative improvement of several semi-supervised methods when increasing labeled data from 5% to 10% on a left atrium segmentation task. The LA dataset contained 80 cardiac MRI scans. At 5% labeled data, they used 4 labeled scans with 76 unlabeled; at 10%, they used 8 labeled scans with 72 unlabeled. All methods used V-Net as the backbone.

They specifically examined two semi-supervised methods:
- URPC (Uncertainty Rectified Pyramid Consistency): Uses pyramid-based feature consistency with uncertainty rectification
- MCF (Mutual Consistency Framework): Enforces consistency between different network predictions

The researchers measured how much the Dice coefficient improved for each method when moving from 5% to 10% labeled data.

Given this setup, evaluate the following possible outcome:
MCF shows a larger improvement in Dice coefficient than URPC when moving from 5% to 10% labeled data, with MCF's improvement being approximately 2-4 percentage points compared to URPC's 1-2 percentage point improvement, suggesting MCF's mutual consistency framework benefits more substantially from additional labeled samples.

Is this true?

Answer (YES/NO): NO